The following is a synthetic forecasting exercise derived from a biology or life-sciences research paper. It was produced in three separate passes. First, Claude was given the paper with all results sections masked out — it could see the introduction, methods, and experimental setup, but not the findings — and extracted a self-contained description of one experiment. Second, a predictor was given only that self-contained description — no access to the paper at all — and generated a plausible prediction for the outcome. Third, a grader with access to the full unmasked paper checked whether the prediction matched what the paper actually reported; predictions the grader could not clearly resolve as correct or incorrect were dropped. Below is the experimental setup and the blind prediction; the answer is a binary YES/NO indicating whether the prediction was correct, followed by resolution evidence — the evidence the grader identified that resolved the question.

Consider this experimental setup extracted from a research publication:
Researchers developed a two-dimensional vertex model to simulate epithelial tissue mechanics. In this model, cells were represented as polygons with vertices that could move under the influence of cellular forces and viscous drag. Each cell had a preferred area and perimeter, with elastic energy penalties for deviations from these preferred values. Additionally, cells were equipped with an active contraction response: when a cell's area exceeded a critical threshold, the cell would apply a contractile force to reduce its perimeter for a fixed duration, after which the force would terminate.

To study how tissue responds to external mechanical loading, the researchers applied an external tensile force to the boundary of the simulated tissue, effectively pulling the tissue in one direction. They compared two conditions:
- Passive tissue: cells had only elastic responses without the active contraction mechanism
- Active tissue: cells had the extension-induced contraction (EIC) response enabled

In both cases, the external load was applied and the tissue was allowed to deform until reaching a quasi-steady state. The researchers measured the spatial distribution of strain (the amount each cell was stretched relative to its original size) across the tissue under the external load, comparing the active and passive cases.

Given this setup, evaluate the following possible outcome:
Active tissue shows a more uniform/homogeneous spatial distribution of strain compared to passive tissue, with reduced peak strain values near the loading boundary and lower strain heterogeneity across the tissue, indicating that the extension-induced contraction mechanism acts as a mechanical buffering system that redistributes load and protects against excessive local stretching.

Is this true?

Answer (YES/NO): YES